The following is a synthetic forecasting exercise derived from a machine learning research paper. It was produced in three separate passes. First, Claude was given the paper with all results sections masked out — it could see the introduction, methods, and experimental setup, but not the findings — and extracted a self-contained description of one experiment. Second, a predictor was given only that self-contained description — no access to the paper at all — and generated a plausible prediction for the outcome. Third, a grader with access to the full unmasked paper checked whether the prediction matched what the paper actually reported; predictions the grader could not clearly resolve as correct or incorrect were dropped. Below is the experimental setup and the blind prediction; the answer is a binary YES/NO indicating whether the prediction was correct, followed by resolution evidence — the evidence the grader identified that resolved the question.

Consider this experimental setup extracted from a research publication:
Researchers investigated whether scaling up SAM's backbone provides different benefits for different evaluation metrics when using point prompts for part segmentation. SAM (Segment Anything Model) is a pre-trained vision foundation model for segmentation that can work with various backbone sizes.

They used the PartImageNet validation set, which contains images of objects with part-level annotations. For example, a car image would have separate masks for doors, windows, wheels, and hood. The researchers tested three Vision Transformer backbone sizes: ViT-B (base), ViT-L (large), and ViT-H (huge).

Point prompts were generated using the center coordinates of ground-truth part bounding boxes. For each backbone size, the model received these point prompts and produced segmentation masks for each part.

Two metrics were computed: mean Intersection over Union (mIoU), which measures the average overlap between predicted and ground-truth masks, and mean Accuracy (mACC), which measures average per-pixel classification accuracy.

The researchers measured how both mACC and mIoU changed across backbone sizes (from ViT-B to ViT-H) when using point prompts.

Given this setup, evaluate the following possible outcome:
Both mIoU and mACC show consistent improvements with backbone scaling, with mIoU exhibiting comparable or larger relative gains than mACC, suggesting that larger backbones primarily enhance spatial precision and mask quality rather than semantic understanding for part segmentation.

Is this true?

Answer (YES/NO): NO